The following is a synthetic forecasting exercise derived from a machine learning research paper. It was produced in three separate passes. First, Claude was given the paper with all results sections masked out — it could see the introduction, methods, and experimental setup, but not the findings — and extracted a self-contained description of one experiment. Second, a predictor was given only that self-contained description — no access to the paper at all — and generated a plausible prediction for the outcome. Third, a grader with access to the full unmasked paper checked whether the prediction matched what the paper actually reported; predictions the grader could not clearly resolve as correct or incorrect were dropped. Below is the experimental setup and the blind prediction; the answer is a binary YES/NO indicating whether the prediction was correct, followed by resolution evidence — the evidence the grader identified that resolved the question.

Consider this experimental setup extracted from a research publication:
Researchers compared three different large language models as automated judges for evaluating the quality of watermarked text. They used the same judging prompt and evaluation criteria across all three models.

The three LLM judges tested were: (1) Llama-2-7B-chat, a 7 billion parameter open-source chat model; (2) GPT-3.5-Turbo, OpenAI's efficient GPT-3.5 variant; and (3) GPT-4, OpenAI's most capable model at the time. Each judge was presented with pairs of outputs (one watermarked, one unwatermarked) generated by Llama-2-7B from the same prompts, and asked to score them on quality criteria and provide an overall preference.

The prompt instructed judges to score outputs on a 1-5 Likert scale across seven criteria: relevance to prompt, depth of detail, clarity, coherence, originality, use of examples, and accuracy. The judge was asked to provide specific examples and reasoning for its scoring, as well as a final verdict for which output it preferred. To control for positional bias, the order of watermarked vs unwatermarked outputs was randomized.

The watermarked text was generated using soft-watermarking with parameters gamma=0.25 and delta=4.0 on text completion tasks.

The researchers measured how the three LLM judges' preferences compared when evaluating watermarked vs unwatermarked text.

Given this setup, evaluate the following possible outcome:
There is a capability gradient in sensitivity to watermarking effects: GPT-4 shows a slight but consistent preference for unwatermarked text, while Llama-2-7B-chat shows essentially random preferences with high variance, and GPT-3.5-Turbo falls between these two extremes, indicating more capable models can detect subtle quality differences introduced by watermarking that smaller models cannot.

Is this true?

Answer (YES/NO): NO